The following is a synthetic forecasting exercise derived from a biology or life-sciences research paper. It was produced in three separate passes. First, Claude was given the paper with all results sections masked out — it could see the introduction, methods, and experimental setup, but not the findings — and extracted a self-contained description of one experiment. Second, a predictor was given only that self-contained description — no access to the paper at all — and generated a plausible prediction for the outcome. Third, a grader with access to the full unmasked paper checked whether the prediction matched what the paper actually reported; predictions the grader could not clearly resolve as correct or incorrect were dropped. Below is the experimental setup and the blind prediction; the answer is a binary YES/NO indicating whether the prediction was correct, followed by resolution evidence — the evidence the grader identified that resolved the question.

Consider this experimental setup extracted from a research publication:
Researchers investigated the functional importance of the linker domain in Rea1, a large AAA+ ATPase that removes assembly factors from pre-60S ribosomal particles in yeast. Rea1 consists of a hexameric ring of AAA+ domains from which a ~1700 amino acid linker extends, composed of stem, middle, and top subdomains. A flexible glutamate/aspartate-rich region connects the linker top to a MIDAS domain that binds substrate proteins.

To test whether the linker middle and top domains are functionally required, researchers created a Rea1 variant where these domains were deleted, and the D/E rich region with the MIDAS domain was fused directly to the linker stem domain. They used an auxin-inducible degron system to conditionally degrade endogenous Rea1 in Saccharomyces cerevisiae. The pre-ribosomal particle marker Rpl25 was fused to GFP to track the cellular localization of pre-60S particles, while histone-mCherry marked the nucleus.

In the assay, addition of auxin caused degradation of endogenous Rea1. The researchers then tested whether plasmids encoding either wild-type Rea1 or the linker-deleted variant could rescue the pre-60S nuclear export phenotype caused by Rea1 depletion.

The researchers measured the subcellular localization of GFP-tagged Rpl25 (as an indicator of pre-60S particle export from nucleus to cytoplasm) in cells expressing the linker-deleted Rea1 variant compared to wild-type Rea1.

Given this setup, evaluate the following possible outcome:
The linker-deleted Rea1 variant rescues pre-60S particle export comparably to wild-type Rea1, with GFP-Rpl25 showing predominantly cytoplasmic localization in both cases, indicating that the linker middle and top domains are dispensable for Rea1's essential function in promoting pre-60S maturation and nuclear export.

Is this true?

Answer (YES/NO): NO